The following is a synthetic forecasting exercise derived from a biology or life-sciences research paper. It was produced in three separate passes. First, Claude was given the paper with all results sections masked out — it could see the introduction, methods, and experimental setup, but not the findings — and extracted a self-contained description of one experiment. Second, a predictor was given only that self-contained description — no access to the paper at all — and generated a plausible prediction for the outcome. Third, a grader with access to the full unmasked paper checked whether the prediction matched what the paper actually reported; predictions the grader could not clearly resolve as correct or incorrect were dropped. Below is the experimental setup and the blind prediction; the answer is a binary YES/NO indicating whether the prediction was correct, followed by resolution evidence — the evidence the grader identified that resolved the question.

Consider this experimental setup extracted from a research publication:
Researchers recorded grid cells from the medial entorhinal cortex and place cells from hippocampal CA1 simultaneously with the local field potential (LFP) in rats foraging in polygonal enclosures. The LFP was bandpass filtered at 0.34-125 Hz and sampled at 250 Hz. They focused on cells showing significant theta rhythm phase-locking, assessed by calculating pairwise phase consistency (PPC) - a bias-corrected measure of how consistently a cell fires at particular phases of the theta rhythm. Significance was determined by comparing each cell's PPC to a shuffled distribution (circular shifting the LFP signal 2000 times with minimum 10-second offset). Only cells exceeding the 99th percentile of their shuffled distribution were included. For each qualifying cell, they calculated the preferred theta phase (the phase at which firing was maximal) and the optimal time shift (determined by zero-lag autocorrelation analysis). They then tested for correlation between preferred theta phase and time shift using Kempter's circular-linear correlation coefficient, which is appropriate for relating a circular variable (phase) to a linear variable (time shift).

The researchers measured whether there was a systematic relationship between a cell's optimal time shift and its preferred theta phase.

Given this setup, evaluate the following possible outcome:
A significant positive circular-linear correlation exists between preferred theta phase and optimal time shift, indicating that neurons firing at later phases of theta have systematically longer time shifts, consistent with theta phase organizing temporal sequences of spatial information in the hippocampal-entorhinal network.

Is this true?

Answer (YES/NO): YES